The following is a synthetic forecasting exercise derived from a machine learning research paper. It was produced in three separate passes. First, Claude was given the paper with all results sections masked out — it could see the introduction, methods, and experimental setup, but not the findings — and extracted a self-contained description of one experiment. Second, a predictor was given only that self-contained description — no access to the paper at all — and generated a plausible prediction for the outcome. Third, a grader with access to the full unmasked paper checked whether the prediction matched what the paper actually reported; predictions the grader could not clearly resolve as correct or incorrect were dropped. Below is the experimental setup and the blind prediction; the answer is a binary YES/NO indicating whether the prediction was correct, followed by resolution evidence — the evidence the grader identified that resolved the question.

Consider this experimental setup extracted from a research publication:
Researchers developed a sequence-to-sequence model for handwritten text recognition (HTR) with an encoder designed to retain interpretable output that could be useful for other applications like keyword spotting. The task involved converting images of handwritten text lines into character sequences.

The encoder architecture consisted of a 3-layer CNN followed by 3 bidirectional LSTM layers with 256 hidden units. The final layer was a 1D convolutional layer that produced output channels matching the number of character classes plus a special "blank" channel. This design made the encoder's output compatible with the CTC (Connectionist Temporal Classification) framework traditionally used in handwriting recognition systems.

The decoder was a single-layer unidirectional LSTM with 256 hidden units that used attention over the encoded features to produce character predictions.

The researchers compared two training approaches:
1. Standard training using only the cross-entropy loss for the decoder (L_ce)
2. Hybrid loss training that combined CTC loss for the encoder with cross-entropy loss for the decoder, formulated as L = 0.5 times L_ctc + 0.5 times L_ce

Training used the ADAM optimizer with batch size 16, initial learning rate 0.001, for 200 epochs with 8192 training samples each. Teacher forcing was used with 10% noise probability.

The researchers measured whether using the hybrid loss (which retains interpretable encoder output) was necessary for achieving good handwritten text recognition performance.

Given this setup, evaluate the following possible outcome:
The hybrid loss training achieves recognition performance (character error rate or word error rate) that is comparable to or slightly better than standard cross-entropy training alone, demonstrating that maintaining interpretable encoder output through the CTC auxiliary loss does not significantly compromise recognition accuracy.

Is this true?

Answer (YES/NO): YES